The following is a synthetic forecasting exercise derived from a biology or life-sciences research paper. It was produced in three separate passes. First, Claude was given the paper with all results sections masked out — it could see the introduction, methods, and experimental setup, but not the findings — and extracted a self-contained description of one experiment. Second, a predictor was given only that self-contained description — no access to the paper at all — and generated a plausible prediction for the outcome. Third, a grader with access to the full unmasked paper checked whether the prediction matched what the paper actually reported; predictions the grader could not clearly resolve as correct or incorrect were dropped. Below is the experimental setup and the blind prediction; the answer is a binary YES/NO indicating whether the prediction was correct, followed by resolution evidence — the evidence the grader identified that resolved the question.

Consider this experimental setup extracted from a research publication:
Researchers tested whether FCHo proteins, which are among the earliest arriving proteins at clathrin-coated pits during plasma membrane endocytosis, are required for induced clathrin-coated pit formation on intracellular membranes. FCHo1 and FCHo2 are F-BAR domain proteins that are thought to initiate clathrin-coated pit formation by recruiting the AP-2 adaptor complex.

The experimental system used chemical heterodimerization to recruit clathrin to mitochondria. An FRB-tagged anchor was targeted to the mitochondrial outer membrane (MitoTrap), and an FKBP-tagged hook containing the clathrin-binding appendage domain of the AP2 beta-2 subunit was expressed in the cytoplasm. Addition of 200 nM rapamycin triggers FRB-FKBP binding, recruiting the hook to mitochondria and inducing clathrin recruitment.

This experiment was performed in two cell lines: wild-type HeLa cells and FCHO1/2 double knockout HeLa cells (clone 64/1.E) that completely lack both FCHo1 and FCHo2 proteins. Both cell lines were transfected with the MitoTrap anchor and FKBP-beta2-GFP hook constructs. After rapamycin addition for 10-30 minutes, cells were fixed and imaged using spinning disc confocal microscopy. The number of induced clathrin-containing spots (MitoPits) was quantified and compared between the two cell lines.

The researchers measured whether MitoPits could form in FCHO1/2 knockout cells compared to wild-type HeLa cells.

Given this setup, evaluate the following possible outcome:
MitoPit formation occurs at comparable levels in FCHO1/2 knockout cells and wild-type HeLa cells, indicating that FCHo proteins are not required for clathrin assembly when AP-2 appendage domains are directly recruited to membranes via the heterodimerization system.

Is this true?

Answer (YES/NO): YES